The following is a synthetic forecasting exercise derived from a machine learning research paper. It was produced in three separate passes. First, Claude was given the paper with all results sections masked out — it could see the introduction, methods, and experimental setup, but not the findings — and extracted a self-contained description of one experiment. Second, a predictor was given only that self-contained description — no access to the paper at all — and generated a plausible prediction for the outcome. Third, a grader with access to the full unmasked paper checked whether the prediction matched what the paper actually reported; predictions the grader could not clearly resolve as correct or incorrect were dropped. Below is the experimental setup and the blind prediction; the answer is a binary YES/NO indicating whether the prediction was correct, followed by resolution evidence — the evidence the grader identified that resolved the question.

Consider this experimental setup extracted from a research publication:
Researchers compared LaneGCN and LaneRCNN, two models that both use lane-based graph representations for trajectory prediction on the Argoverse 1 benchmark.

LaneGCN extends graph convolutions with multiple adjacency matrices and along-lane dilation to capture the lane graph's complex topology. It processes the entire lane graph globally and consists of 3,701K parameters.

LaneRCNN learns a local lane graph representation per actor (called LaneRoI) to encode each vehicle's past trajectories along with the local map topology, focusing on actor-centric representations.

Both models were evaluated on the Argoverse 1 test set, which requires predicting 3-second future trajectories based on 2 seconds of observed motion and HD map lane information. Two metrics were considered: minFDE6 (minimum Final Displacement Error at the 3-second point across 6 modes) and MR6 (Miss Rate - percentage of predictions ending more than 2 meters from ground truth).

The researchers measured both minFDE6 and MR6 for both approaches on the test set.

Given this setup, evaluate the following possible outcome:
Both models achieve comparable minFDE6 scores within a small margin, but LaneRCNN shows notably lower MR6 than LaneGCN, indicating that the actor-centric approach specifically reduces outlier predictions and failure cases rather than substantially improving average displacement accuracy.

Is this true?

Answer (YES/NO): NO